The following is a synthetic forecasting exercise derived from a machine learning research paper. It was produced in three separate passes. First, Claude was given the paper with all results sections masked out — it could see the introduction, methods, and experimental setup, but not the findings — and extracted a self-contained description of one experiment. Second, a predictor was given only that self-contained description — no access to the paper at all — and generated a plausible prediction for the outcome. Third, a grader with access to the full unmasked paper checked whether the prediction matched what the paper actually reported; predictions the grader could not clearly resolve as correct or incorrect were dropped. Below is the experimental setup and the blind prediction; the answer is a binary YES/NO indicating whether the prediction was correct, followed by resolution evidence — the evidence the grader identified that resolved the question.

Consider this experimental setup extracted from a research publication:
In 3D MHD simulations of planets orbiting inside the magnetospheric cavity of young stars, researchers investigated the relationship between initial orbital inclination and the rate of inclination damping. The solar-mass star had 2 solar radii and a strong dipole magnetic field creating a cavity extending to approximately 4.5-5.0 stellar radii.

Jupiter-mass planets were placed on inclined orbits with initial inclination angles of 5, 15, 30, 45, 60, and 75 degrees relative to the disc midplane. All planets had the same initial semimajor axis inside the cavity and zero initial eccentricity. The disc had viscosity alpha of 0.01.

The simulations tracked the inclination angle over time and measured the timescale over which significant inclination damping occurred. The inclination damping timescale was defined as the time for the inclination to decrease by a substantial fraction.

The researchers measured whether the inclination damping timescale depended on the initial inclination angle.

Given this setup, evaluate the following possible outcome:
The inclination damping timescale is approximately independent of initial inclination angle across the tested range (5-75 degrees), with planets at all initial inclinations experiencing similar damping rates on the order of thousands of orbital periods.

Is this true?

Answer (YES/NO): NO